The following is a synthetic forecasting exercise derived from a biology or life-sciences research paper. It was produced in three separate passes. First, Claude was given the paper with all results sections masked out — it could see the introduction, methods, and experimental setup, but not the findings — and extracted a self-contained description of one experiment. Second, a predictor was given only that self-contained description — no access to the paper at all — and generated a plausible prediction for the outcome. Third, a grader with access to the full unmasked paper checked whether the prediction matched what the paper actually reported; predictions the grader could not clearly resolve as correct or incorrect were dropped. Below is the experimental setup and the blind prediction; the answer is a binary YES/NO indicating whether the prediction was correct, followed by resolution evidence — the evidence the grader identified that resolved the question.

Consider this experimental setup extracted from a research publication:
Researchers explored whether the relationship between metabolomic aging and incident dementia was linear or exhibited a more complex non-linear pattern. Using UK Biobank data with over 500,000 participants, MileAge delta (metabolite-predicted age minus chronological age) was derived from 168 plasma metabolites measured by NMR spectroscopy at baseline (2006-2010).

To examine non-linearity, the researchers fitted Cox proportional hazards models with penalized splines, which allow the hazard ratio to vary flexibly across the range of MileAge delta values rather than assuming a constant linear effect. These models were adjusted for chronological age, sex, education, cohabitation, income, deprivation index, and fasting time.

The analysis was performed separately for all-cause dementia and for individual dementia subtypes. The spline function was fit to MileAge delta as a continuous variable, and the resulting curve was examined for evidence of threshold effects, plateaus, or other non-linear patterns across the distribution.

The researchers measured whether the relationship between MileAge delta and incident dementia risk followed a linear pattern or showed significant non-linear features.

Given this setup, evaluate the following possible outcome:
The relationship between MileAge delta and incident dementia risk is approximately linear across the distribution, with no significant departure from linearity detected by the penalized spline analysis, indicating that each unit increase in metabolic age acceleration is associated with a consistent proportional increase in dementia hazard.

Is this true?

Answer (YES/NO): NO